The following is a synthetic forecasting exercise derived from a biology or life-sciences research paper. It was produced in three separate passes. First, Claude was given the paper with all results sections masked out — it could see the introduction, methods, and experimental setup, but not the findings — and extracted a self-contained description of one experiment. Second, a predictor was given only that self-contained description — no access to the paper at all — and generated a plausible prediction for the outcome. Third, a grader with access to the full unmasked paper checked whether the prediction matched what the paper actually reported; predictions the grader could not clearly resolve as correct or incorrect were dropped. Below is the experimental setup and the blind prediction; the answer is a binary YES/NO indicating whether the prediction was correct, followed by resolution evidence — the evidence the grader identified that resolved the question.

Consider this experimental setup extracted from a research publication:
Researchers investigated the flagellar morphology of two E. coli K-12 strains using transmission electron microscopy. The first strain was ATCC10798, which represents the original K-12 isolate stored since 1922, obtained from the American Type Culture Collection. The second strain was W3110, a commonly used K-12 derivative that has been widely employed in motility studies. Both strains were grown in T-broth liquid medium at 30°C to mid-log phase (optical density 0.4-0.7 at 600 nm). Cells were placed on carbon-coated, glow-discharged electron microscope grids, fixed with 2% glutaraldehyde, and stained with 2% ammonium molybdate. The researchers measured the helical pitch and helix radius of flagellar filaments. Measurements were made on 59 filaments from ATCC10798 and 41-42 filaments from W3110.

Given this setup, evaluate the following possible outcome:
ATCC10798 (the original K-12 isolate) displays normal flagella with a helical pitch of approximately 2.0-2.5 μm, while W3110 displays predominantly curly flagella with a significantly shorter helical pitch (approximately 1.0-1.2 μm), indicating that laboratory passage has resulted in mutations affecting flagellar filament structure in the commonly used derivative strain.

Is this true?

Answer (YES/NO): NO